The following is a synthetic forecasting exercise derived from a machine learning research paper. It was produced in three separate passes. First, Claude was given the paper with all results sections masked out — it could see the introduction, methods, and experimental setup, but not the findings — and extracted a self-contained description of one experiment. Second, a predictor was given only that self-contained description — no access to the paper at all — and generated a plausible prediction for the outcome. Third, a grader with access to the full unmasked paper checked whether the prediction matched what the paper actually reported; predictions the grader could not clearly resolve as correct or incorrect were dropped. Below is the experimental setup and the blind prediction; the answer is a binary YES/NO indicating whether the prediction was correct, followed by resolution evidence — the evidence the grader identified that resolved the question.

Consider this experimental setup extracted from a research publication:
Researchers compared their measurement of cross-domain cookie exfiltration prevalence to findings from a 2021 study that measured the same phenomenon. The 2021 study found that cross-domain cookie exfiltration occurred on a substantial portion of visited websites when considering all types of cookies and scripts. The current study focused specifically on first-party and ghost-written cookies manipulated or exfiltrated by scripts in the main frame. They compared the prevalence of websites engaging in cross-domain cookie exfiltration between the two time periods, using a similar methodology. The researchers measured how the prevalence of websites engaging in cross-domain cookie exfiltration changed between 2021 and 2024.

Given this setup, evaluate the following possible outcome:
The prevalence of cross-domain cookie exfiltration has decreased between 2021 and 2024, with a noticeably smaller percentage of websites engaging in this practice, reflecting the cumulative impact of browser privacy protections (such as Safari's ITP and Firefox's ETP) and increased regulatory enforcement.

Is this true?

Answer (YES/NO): NO